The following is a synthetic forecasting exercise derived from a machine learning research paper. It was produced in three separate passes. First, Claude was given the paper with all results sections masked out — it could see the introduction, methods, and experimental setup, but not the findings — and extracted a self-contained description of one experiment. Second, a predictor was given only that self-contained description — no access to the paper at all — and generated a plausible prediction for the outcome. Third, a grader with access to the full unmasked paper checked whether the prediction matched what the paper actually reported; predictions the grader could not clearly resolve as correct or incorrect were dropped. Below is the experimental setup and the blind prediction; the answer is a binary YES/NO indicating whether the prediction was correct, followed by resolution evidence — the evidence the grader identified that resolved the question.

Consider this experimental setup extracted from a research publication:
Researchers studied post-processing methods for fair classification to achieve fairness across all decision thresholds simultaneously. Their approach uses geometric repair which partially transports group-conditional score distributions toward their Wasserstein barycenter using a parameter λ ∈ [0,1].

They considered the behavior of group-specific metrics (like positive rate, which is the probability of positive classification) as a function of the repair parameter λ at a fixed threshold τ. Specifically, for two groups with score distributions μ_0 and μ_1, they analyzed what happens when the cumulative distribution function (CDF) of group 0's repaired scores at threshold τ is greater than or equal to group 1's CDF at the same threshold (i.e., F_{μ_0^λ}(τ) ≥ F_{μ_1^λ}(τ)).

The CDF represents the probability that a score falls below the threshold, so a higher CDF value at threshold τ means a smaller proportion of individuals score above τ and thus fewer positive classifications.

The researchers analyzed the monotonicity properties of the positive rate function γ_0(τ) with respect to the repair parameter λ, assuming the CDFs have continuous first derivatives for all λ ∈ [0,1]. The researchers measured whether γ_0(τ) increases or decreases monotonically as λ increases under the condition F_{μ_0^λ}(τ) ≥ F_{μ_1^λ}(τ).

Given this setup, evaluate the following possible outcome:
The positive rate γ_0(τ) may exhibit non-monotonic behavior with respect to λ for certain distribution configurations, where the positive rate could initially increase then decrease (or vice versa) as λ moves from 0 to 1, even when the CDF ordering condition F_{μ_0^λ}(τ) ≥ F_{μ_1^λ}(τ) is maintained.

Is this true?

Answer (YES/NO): NO